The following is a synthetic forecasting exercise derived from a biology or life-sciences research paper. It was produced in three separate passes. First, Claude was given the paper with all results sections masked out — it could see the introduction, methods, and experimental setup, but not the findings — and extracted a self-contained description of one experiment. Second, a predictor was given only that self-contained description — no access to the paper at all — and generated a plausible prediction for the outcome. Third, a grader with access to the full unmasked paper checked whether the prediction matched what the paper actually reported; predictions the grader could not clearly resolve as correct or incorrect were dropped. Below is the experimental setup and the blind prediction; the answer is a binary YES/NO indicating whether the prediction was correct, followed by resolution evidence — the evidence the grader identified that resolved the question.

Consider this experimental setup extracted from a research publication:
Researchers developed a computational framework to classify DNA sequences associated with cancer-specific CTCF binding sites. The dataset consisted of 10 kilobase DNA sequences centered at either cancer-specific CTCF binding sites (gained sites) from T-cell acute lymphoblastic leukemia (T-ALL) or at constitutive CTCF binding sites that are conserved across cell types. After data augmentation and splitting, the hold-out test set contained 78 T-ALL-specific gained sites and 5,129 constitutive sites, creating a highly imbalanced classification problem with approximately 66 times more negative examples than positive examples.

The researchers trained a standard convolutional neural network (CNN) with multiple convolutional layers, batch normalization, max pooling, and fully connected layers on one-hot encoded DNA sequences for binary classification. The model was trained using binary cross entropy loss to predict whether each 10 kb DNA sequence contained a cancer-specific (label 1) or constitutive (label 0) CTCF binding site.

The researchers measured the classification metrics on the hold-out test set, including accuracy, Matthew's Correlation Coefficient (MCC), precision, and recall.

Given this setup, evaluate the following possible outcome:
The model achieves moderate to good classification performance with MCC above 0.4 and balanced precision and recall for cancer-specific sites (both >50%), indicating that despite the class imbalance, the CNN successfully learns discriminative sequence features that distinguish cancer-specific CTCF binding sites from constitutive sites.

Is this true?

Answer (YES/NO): NO